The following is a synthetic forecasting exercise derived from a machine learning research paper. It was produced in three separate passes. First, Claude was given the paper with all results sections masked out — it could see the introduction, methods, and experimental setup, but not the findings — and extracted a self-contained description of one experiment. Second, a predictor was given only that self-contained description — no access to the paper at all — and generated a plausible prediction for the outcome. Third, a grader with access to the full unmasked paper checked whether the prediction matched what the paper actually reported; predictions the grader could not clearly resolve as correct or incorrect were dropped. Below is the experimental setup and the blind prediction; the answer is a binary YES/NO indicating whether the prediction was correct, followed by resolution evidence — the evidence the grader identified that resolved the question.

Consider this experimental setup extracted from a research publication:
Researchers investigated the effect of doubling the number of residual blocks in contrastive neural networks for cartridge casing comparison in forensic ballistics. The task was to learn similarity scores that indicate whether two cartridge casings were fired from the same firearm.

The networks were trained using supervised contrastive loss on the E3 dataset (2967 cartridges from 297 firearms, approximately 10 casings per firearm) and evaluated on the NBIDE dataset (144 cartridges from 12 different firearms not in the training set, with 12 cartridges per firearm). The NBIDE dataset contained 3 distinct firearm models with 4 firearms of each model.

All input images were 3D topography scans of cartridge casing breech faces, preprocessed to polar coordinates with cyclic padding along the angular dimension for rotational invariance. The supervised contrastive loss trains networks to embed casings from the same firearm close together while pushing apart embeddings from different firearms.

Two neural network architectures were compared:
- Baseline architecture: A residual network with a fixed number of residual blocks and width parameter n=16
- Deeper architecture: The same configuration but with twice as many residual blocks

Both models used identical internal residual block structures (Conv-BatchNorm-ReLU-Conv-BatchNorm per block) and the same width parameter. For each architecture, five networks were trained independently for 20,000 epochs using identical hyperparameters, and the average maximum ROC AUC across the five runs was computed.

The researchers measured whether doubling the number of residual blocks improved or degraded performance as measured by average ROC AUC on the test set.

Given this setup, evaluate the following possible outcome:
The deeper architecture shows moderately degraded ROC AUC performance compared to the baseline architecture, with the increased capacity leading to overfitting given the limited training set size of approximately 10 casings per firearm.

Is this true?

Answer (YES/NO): NO